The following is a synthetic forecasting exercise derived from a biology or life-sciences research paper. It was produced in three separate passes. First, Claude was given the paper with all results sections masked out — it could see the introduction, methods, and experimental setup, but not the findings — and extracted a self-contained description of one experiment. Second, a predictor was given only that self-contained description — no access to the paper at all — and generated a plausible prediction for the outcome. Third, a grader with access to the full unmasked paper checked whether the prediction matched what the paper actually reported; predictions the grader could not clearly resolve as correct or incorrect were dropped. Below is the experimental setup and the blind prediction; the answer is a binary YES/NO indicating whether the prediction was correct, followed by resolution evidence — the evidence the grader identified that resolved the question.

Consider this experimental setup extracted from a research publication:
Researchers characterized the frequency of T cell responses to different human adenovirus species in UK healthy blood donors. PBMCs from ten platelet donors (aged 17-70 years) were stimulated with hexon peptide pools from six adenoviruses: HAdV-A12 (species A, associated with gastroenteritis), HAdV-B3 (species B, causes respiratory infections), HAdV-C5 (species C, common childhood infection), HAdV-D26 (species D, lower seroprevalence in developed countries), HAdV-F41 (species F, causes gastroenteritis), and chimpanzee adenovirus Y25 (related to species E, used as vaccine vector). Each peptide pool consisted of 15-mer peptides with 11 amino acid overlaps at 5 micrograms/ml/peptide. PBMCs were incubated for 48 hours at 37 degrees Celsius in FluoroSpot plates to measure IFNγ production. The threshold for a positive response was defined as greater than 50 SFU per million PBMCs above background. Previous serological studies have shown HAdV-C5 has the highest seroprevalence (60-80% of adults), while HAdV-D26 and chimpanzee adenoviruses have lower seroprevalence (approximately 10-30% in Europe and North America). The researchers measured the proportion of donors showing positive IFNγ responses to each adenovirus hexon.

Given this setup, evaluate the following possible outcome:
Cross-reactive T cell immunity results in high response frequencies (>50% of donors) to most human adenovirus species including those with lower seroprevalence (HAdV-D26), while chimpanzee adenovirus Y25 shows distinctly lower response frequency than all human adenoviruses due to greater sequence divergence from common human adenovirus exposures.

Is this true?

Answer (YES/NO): NO